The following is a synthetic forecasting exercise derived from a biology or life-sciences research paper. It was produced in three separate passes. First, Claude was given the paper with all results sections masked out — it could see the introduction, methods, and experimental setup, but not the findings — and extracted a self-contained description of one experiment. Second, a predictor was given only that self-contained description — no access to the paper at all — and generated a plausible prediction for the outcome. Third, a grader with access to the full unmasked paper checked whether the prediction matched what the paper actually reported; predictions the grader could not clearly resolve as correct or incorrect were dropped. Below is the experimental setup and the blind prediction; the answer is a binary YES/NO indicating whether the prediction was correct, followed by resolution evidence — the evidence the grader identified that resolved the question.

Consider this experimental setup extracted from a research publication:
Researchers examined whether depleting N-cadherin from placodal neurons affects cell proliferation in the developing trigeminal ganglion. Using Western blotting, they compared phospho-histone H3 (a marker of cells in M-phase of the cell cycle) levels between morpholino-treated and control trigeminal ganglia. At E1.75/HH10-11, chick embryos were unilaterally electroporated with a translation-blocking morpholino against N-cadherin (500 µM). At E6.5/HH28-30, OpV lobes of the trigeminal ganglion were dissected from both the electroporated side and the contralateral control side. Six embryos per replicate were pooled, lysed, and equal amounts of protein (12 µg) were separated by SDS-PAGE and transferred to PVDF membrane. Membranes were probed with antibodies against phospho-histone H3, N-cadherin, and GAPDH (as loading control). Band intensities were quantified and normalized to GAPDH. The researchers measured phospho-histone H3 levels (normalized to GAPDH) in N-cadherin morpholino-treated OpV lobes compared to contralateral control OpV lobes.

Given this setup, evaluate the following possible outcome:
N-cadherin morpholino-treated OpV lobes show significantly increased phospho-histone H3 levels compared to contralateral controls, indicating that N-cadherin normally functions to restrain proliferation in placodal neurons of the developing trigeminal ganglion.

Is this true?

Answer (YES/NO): NO